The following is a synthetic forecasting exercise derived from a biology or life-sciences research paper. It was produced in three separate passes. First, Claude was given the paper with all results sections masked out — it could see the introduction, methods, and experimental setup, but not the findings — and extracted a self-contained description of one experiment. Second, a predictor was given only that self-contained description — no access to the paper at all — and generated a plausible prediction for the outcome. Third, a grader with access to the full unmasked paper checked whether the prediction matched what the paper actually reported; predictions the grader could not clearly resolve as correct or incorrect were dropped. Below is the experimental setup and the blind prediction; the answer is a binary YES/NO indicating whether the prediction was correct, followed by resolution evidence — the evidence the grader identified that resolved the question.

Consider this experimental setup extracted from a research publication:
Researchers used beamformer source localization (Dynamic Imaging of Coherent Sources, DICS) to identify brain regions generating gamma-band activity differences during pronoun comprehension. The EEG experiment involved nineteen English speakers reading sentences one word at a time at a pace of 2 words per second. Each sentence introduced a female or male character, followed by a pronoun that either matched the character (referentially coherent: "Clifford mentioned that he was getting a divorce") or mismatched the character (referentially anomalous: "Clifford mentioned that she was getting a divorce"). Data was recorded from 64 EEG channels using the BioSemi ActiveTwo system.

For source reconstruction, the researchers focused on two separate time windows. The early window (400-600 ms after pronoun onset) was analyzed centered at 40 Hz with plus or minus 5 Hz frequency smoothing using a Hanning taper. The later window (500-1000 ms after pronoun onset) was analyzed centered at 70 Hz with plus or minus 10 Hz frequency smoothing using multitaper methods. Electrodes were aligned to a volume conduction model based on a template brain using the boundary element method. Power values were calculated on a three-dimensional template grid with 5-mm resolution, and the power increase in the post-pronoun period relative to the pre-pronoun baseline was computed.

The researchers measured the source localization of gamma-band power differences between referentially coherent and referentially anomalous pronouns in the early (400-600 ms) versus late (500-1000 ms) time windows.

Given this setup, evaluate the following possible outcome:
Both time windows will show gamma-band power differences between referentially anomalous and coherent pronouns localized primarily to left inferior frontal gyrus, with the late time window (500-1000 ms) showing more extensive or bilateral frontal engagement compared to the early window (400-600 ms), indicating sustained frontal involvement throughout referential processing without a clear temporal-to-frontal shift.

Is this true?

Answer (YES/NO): NO